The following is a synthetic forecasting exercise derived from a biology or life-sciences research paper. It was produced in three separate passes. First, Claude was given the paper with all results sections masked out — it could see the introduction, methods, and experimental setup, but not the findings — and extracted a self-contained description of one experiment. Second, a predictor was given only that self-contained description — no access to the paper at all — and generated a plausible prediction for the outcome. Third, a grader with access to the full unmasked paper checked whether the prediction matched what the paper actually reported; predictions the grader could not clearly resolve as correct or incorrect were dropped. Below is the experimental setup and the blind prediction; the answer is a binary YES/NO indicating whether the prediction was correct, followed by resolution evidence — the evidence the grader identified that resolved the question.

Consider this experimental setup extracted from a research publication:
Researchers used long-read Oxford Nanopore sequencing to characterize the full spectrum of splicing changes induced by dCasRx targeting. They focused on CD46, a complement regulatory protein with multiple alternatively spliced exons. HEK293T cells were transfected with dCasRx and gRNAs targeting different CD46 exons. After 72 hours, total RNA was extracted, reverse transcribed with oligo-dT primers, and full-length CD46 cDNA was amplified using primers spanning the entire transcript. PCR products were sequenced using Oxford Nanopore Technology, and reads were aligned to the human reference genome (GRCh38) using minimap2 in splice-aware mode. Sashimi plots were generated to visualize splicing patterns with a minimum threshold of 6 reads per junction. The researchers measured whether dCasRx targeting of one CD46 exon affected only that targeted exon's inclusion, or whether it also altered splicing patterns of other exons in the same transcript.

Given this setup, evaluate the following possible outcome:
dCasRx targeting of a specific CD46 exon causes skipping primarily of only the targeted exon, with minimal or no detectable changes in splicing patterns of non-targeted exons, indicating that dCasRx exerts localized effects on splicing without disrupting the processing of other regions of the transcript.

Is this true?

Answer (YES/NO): YES